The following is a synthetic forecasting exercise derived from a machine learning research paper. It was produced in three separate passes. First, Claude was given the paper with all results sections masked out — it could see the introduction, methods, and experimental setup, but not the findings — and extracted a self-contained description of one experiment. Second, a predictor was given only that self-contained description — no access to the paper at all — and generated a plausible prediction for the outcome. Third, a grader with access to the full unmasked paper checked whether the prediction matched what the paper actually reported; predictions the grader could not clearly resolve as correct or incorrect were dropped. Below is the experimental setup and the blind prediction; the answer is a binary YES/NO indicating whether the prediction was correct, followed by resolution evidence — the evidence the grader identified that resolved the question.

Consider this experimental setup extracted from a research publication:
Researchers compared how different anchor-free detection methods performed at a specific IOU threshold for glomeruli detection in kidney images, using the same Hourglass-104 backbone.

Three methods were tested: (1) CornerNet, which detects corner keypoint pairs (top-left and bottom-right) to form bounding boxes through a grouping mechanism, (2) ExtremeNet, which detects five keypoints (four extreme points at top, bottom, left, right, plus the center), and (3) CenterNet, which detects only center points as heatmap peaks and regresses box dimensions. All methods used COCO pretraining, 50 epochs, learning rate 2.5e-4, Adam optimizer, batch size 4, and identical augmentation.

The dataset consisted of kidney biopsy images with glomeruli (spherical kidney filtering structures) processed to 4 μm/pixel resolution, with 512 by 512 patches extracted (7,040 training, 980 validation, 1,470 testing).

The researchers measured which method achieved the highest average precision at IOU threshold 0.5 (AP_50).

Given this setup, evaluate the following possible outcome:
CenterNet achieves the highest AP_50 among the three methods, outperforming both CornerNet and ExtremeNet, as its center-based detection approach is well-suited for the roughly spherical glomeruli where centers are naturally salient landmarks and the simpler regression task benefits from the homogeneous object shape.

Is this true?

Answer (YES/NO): NO